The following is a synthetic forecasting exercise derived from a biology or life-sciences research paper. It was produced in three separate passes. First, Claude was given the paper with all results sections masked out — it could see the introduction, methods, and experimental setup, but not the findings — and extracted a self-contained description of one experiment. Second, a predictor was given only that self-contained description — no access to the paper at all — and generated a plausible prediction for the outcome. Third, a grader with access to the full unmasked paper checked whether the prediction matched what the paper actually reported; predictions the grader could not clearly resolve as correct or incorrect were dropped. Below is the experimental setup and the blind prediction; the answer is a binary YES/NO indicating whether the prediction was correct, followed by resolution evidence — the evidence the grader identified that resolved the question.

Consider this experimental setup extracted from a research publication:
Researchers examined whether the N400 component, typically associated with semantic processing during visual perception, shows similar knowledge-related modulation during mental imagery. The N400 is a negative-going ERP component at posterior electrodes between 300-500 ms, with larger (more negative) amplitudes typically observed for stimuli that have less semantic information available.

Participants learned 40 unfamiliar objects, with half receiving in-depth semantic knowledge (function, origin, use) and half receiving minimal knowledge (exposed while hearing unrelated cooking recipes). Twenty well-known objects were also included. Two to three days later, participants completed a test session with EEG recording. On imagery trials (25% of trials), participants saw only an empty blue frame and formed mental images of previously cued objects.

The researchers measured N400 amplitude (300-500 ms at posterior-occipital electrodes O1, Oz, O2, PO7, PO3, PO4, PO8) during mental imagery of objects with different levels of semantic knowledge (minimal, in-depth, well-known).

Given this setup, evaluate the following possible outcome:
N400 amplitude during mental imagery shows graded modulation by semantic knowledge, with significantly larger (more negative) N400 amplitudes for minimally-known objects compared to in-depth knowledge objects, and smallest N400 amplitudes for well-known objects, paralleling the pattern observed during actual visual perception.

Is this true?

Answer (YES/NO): NO